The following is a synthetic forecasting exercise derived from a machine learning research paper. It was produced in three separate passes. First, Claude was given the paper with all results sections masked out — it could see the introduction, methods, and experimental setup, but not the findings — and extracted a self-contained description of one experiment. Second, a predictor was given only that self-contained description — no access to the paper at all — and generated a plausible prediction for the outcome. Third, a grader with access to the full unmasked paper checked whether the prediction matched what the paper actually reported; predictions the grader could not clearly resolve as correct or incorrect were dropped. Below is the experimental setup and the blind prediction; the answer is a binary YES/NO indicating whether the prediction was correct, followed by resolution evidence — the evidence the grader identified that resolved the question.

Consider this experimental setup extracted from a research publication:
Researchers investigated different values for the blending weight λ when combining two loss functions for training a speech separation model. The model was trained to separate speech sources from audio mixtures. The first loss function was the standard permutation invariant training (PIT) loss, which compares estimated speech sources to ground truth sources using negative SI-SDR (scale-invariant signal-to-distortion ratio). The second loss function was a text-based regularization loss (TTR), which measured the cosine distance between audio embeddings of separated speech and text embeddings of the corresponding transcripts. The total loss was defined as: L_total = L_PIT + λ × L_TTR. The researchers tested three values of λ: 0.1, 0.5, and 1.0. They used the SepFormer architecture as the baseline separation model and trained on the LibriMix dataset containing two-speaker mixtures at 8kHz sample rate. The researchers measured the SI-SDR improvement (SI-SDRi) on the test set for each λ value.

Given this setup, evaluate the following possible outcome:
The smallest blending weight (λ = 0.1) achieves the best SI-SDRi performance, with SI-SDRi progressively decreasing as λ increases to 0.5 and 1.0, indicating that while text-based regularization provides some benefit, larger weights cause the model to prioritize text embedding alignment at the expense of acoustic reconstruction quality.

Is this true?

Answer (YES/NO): YES